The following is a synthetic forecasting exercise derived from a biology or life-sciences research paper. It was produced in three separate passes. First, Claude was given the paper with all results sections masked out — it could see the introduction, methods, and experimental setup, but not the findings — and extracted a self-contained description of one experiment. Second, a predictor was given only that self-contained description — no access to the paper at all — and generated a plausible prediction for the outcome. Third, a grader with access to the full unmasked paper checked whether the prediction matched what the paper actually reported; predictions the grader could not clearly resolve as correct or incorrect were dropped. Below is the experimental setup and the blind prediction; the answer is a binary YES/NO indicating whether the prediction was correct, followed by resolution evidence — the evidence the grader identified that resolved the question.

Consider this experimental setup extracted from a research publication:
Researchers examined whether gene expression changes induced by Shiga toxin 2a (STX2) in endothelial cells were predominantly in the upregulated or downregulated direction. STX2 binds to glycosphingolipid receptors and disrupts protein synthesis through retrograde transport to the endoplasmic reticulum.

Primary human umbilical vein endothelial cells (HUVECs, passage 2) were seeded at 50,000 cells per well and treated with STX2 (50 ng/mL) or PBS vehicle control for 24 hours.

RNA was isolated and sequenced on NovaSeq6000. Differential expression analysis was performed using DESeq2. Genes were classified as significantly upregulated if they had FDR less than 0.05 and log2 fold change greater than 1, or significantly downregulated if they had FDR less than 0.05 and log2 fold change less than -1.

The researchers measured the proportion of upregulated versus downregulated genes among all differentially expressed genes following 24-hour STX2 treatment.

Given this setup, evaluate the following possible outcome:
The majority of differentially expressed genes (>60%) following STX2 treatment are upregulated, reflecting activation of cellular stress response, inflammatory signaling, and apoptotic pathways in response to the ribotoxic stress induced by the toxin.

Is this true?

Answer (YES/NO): YES